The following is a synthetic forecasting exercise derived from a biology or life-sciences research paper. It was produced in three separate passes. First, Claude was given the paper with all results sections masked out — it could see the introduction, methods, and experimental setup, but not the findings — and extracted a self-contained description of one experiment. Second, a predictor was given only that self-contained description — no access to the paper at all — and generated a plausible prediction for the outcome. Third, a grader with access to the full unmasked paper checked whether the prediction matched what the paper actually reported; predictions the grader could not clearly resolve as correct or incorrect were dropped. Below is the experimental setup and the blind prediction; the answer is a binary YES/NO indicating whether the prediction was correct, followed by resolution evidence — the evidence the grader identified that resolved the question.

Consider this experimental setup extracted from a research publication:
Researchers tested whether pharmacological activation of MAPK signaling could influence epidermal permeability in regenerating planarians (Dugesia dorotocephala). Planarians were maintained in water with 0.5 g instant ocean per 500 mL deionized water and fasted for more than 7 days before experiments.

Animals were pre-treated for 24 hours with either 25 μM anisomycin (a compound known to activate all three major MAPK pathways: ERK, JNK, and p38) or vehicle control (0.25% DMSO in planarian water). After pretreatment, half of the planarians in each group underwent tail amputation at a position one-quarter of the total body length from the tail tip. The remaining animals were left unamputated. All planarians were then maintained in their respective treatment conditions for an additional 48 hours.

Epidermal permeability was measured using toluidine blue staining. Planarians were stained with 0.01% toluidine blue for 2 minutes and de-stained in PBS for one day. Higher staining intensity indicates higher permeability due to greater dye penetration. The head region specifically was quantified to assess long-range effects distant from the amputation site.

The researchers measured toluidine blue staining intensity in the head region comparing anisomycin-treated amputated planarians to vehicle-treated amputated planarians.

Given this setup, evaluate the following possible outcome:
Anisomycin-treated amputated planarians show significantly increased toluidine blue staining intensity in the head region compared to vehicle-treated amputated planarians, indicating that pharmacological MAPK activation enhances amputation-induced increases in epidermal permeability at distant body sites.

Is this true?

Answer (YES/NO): NO